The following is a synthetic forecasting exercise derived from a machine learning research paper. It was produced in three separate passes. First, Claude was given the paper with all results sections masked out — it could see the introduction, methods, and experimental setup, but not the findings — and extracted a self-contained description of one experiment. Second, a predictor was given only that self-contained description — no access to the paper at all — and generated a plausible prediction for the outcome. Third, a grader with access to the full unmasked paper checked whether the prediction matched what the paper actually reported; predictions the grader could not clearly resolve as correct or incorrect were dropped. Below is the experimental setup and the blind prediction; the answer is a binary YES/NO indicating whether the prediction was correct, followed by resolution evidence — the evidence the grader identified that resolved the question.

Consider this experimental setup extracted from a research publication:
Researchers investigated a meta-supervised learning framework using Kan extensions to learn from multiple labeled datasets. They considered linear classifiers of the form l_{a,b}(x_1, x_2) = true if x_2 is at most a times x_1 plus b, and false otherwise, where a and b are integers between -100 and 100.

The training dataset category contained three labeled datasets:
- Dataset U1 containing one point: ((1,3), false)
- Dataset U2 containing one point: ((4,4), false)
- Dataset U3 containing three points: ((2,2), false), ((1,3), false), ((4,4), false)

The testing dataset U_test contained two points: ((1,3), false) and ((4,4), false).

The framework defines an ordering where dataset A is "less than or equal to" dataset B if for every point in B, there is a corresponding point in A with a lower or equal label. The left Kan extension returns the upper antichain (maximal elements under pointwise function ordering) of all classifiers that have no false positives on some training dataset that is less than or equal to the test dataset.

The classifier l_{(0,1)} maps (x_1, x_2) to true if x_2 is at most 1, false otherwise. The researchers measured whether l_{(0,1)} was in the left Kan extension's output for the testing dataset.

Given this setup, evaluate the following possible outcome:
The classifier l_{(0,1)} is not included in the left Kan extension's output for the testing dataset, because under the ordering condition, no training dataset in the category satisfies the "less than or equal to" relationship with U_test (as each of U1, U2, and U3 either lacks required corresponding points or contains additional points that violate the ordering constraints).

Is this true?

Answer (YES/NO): NO